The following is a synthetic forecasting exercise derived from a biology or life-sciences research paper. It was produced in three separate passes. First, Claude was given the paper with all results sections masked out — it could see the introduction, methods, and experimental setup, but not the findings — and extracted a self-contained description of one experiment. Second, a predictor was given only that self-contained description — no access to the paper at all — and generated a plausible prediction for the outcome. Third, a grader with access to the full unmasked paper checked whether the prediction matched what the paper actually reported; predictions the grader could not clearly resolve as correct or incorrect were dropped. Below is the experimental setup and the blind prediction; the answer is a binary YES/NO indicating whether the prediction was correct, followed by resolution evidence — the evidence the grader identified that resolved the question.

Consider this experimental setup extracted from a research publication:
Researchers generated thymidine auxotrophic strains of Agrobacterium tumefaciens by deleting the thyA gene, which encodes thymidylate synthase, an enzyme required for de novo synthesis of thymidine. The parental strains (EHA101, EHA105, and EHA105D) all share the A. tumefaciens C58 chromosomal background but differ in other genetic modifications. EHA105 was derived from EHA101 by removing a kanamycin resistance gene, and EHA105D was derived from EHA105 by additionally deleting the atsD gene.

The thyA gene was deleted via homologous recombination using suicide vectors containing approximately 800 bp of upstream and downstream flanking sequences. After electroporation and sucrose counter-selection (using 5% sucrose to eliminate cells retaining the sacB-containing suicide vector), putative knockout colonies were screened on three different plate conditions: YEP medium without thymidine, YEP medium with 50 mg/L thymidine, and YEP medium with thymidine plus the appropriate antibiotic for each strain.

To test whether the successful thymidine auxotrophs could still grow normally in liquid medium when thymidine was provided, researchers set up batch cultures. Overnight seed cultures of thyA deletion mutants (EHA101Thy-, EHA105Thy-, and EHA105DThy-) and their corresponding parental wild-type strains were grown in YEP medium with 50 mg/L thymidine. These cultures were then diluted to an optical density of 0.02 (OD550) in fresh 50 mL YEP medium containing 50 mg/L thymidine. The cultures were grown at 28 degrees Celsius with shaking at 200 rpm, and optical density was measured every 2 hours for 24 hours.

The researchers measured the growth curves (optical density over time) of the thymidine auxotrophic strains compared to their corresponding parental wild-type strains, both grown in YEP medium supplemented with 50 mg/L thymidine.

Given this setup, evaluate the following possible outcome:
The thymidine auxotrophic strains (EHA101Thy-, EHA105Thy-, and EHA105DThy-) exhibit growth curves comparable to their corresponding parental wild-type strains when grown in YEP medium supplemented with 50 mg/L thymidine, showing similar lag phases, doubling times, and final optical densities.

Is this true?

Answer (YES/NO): NO